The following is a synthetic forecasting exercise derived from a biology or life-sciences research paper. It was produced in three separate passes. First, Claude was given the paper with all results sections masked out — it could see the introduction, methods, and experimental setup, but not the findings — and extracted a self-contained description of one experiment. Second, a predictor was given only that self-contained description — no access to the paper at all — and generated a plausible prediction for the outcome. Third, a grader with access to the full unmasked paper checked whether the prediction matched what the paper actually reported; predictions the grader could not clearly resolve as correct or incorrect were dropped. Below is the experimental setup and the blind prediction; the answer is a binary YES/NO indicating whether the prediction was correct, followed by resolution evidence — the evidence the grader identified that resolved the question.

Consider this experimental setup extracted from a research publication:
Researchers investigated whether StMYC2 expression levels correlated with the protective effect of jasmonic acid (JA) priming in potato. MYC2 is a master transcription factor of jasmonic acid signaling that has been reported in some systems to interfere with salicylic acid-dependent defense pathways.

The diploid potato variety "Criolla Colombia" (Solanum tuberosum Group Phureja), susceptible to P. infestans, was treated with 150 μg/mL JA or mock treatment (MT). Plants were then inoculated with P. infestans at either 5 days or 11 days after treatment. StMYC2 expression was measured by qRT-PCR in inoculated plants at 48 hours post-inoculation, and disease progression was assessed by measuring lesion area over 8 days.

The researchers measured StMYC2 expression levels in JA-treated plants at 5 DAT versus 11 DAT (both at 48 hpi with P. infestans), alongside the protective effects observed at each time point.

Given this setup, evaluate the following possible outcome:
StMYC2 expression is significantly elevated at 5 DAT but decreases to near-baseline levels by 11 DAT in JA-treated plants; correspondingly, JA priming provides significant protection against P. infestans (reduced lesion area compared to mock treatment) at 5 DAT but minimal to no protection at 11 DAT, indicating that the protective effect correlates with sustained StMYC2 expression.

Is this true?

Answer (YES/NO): NO